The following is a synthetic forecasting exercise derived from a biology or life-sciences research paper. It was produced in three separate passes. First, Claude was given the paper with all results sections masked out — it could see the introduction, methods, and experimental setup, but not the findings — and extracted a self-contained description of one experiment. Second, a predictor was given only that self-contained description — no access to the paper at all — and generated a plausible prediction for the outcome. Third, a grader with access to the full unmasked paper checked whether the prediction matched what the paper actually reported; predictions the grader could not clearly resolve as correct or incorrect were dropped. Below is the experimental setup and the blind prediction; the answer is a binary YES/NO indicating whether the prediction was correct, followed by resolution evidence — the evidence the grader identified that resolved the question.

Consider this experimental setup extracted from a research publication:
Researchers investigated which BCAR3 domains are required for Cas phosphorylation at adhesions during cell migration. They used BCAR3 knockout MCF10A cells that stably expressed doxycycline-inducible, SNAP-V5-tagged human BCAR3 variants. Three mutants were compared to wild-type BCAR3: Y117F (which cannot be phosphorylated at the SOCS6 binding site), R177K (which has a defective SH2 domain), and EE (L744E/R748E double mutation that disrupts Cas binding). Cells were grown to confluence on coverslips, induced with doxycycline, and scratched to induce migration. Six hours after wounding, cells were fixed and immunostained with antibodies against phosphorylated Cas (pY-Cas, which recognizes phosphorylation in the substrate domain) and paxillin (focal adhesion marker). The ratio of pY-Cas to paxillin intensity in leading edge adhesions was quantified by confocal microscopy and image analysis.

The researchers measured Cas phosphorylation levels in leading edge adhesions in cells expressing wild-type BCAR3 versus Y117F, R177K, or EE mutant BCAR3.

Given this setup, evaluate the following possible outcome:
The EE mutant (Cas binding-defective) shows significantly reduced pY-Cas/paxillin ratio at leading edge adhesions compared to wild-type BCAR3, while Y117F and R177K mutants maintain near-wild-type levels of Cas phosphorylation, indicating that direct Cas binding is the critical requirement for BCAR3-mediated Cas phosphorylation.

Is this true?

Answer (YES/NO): NO